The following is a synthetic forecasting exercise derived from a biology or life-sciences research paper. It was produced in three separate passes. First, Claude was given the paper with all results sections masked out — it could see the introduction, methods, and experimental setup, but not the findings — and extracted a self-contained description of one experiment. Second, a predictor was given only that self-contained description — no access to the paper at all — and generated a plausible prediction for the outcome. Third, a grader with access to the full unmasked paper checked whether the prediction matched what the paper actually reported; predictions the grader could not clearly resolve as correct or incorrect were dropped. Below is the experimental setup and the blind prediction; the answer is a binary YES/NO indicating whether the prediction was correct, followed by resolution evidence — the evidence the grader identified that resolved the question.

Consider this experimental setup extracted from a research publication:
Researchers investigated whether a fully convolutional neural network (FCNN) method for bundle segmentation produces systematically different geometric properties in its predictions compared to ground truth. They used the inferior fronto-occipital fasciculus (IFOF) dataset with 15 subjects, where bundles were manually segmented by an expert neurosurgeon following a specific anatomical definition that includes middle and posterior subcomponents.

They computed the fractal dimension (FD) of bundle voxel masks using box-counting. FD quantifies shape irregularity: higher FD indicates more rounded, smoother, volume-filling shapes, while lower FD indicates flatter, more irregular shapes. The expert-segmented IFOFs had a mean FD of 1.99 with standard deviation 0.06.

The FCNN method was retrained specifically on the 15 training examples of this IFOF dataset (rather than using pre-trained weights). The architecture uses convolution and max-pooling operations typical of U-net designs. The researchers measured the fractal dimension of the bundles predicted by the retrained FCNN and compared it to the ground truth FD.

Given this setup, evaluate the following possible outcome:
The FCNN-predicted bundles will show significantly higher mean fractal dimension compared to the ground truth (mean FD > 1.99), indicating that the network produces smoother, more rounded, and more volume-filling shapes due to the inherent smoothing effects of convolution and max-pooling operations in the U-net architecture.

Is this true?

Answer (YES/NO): YES